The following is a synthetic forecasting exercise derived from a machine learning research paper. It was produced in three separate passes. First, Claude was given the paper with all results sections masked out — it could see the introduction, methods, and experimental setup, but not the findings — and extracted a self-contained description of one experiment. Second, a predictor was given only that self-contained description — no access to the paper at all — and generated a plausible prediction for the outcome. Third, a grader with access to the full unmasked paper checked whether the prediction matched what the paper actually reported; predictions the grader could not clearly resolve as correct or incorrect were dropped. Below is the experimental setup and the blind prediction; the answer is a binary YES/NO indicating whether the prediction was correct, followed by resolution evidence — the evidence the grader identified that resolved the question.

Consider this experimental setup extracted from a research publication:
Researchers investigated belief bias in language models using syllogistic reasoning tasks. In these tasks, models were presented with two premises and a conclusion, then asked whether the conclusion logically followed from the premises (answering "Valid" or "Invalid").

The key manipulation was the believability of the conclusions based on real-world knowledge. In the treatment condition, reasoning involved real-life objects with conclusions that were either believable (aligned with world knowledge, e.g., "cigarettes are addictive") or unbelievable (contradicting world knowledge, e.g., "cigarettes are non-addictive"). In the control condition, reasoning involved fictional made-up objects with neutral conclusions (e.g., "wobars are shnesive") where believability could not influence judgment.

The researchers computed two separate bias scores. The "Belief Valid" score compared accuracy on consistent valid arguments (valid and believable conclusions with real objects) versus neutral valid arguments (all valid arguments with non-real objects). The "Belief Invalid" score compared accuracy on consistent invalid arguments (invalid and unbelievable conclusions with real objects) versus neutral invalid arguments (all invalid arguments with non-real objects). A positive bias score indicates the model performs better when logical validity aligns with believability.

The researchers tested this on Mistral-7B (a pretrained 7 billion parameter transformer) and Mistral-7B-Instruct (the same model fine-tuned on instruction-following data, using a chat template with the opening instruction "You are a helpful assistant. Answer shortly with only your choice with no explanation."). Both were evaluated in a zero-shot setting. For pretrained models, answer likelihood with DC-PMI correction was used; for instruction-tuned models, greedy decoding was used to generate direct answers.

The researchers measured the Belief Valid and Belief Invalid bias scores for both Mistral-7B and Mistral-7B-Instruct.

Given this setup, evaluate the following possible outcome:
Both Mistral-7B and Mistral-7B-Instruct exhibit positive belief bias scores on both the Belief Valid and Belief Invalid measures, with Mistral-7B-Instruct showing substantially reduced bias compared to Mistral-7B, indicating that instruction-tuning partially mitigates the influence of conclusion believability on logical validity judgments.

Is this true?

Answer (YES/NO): NO